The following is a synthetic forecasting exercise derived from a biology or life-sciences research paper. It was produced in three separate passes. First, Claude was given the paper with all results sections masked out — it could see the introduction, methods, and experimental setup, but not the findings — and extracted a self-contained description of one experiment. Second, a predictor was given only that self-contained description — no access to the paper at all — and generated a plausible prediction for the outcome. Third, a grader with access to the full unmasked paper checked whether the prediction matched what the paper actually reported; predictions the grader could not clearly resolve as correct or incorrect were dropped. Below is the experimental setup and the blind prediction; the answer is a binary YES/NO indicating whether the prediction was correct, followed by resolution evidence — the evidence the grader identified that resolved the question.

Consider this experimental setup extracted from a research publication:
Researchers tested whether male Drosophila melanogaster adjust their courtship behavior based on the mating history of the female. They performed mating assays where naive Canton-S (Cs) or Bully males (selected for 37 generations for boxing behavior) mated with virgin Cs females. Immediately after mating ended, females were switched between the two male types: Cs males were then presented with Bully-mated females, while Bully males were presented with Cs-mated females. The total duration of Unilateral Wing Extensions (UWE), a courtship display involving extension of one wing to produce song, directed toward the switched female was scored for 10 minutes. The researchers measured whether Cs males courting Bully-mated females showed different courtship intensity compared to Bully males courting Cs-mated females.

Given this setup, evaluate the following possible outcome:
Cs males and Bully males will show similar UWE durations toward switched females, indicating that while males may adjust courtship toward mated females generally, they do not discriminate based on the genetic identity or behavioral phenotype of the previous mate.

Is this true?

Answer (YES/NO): NO